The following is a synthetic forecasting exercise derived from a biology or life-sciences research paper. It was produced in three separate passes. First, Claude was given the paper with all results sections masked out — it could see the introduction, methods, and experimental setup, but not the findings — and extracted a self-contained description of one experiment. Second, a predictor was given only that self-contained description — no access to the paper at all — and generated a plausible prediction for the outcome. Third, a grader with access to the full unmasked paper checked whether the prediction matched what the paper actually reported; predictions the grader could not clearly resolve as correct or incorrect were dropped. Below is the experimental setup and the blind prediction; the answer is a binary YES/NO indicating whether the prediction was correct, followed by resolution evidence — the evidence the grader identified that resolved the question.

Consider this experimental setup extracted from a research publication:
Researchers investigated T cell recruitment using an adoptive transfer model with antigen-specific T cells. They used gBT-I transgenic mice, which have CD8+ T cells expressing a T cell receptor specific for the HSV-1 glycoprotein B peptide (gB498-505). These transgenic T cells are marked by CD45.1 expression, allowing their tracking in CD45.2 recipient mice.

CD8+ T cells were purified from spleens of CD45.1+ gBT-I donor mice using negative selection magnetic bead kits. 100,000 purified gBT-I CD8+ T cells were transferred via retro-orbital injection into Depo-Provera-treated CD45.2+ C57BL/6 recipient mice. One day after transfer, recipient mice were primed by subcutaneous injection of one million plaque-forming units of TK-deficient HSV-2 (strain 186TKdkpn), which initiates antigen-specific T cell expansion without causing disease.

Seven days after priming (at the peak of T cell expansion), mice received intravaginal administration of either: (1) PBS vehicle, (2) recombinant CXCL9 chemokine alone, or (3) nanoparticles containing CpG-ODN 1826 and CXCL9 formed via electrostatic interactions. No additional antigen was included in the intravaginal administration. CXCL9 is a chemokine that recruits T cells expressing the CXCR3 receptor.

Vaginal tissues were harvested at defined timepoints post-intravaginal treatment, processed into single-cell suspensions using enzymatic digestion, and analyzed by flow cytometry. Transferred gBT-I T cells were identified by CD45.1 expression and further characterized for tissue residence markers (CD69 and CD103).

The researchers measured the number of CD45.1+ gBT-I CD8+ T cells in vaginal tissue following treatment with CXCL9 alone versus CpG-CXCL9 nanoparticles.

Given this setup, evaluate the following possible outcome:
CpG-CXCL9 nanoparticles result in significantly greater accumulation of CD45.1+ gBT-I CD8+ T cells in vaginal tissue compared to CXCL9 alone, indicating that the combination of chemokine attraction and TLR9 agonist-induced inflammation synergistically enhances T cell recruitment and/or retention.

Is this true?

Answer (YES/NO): YES